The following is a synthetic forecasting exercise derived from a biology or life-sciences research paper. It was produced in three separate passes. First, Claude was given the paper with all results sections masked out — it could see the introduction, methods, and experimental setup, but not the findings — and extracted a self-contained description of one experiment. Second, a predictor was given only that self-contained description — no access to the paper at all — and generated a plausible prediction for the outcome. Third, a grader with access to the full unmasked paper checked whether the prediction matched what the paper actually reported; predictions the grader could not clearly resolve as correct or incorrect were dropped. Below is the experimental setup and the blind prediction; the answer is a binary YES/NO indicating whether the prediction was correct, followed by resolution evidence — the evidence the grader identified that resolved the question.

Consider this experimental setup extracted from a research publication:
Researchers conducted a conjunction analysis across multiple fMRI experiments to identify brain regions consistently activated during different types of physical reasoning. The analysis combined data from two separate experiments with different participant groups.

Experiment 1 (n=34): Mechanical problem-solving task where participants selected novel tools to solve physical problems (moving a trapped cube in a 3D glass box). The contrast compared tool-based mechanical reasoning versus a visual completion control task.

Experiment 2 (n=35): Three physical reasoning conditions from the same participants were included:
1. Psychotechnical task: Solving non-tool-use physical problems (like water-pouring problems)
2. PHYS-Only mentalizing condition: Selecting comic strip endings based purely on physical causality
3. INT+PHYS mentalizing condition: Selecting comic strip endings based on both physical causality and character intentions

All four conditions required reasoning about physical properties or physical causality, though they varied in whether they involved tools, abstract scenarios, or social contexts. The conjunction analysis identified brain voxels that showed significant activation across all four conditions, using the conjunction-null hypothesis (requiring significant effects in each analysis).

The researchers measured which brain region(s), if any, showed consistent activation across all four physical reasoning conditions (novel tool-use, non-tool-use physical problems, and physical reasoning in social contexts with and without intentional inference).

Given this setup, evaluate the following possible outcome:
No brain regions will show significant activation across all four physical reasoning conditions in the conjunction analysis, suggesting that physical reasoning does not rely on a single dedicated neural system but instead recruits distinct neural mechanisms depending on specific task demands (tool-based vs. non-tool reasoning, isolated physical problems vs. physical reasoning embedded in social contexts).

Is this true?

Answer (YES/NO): NO